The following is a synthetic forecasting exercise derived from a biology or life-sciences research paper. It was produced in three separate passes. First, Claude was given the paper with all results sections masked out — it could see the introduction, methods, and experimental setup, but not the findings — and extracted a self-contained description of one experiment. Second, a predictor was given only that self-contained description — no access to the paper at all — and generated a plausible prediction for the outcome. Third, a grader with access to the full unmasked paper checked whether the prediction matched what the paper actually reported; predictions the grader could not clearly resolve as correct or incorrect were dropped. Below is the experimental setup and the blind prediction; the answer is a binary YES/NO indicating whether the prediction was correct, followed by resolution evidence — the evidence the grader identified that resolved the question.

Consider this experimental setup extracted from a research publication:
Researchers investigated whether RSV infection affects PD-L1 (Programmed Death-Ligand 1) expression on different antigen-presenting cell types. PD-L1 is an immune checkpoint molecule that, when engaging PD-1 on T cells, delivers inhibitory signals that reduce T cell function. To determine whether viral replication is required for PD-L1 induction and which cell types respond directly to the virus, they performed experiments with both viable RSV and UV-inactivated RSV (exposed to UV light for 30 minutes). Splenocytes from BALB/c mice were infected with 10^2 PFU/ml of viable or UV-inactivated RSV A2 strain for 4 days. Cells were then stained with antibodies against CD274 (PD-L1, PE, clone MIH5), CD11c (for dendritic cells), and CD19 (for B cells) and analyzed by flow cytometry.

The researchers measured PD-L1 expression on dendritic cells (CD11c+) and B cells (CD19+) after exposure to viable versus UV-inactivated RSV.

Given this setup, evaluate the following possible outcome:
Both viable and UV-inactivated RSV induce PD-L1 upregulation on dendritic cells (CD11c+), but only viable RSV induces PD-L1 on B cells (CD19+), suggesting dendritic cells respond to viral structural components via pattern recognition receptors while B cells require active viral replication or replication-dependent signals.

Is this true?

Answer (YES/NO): NO